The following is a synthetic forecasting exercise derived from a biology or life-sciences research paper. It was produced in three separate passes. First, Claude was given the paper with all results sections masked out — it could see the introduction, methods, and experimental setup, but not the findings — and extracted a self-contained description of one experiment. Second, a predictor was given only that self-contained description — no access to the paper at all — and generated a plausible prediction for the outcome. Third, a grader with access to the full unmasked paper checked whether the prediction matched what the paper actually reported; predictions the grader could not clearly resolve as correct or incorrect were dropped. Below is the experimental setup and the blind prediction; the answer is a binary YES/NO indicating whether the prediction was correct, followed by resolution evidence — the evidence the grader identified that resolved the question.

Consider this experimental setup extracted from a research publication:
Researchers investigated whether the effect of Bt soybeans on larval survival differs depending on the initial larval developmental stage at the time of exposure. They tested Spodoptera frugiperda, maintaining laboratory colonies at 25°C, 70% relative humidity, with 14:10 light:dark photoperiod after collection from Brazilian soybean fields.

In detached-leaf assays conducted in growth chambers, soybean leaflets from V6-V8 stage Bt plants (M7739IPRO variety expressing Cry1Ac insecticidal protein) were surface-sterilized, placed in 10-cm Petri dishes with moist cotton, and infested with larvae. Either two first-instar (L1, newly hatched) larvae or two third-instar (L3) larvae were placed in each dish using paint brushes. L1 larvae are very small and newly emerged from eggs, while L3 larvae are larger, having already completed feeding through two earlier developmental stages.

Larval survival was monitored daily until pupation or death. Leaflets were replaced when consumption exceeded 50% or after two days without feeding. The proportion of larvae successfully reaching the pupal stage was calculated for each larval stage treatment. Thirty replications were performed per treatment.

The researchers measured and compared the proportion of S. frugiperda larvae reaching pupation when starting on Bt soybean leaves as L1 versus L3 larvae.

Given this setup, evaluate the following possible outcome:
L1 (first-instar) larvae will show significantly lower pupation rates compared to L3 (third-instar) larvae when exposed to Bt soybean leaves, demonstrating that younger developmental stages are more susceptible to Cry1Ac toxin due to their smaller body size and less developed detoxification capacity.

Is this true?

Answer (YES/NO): YES